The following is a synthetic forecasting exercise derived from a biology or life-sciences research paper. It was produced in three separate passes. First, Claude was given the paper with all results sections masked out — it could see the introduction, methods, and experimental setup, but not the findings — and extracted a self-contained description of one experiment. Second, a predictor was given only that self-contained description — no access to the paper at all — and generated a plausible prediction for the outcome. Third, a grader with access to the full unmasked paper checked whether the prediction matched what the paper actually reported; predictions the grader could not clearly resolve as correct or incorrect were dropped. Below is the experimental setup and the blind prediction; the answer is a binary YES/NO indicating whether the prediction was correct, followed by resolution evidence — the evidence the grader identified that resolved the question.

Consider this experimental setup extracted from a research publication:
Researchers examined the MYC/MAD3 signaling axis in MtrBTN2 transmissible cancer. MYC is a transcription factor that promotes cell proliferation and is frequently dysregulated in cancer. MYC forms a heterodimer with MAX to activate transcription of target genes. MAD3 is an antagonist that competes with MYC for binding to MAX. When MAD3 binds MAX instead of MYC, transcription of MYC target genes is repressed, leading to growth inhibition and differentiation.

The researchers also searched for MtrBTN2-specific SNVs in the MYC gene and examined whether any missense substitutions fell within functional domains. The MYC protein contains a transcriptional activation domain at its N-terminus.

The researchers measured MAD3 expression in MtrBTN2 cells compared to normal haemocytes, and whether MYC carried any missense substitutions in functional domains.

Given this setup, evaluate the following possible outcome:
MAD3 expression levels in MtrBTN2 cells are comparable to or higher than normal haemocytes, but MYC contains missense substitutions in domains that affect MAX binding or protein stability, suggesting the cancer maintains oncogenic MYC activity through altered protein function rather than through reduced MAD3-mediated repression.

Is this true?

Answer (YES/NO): NO